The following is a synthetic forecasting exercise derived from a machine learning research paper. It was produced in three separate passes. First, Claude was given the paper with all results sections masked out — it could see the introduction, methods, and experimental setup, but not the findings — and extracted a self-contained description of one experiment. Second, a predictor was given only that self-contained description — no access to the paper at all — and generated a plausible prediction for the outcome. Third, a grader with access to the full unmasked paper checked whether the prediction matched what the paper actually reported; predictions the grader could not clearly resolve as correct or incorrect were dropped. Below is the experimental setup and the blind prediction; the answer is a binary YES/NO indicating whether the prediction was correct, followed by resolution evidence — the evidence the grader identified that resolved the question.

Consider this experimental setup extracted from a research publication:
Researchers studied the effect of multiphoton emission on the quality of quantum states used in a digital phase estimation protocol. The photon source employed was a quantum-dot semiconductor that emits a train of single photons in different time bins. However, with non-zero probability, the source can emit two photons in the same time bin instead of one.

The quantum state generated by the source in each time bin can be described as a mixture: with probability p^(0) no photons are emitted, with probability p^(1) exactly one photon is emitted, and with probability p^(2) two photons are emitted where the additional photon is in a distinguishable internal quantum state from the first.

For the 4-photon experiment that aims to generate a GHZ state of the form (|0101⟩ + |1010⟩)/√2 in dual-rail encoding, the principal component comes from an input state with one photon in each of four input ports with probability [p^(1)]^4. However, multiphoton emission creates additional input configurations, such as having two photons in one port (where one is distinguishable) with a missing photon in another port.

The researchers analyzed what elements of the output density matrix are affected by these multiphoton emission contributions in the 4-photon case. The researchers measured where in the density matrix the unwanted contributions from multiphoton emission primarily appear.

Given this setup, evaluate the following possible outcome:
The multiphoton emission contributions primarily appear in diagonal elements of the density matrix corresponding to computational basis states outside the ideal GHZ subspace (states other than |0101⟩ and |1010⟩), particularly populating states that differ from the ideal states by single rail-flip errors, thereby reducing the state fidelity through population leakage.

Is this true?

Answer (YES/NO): NO